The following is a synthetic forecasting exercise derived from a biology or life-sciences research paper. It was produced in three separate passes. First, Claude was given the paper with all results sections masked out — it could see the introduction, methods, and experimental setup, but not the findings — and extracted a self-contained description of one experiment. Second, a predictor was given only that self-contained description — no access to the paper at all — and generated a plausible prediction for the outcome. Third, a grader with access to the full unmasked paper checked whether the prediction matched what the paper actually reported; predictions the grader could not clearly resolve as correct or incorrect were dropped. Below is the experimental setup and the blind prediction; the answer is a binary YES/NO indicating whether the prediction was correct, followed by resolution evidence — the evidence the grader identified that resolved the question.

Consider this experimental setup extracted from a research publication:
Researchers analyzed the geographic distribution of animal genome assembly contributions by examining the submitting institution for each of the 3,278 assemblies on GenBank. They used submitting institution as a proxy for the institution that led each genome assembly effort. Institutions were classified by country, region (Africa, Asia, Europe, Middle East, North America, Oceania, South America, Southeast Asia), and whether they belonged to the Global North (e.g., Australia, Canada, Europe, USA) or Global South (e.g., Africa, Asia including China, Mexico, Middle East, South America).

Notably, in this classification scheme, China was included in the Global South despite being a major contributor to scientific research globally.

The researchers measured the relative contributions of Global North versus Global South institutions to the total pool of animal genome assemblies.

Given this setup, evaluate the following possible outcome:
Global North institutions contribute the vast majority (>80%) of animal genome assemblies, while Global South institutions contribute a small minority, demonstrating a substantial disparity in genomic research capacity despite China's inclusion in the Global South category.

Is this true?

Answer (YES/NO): NO